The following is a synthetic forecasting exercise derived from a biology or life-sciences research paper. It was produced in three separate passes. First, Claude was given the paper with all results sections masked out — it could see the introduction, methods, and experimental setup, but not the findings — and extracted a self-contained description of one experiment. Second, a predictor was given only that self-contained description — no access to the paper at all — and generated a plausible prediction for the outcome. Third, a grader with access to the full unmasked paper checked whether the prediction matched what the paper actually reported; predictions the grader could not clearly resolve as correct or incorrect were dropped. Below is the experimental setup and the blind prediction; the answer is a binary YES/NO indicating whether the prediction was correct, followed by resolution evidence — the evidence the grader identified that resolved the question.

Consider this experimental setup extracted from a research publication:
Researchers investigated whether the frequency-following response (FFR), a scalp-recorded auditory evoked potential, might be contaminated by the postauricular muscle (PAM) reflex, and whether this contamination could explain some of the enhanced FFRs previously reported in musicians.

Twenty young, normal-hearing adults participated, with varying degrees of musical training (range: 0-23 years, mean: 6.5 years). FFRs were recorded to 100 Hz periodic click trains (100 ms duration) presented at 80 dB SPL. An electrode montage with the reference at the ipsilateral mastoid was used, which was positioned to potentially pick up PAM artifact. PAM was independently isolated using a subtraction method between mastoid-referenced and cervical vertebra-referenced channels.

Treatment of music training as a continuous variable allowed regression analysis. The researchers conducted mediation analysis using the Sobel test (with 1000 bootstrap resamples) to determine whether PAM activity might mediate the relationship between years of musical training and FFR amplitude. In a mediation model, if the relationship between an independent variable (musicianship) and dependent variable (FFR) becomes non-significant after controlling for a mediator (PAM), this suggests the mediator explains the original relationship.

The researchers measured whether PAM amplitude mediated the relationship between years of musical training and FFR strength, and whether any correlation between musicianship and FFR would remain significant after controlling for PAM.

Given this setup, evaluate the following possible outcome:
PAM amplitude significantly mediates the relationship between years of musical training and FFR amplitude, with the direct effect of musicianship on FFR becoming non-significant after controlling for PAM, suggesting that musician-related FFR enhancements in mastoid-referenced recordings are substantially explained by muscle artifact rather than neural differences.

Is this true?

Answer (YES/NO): NO